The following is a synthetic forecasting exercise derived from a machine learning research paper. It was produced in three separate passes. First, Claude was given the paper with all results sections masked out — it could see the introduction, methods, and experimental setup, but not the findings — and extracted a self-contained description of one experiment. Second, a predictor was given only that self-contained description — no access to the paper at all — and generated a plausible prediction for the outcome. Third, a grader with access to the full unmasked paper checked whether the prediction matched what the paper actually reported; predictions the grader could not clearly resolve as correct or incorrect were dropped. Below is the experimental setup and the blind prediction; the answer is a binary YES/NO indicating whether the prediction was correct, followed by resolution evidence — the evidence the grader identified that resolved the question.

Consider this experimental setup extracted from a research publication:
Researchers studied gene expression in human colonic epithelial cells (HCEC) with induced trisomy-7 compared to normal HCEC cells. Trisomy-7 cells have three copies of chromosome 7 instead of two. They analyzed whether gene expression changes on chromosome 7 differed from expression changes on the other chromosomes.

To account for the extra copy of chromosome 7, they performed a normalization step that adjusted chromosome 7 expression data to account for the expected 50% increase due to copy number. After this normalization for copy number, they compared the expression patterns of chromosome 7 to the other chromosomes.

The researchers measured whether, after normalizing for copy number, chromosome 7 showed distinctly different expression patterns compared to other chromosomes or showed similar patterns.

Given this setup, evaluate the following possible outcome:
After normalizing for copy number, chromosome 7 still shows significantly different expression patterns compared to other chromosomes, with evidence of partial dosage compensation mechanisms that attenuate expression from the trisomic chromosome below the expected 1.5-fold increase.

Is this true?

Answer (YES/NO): NO